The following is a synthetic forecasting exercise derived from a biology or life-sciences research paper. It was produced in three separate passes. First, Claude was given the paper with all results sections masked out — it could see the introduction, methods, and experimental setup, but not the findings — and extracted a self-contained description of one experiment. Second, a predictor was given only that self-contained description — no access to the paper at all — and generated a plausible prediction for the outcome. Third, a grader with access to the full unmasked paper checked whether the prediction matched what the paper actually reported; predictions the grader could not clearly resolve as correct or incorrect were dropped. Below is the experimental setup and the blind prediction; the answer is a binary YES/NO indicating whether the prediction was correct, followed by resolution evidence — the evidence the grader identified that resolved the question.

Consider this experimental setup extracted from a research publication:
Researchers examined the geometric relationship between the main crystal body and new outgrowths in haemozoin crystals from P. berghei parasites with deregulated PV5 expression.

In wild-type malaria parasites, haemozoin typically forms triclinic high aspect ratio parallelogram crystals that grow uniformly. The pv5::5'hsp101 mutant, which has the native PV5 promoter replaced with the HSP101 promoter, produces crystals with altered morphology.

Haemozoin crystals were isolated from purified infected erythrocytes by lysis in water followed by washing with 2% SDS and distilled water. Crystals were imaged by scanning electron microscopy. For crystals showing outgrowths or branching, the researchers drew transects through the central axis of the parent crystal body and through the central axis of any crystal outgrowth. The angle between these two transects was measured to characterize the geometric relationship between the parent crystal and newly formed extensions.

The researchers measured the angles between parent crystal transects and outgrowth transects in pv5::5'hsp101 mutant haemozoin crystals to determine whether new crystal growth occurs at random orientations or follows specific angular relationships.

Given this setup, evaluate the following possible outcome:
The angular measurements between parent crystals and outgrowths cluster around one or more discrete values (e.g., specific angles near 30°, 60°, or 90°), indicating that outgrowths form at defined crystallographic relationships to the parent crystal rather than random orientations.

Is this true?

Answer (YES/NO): YES